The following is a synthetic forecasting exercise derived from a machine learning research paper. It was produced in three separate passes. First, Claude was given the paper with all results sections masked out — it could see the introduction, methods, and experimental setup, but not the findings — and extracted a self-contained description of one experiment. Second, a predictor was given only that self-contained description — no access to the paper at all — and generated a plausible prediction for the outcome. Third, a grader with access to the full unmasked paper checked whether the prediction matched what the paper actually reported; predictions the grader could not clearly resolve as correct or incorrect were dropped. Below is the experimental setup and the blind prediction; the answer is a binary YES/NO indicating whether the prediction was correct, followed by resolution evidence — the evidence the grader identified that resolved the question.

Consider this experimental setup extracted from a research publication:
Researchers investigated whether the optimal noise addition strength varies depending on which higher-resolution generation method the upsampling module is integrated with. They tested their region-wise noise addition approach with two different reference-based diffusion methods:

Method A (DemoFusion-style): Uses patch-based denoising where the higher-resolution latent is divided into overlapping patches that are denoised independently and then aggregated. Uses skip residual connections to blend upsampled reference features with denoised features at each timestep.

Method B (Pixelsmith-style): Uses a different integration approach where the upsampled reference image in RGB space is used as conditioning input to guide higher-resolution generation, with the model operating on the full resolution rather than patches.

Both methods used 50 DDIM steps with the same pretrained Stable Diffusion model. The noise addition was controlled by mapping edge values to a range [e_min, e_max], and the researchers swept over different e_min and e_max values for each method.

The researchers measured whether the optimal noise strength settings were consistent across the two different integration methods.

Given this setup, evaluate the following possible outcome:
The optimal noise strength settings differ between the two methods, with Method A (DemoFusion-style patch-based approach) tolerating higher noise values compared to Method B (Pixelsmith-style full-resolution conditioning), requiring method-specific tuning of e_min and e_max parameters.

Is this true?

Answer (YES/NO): YES